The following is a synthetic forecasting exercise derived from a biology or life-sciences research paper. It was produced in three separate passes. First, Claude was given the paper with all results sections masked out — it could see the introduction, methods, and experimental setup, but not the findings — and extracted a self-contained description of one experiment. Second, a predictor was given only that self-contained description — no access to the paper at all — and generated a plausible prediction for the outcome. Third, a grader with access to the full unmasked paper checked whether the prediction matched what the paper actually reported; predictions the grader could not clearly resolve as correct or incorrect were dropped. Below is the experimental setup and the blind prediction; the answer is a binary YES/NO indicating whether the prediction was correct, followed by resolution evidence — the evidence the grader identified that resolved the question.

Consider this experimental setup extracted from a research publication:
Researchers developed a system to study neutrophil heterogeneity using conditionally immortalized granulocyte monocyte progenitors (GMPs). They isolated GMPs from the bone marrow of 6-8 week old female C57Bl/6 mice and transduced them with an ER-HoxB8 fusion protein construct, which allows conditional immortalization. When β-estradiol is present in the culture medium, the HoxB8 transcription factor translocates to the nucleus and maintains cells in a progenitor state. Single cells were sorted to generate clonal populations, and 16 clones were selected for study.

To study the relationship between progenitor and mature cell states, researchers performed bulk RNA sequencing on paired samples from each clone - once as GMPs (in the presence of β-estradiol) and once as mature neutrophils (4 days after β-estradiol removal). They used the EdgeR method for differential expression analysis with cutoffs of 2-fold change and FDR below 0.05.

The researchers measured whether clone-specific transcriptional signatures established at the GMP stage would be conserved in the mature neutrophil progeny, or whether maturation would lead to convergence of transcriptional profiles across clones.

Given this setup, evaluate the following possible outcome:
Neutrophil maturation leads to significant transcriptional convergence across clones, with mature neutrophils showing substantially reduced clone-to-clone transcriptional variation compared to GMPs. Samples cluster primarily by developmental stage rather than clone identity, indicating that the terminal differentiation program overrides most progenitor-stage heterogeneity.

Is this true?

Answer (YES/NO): NO